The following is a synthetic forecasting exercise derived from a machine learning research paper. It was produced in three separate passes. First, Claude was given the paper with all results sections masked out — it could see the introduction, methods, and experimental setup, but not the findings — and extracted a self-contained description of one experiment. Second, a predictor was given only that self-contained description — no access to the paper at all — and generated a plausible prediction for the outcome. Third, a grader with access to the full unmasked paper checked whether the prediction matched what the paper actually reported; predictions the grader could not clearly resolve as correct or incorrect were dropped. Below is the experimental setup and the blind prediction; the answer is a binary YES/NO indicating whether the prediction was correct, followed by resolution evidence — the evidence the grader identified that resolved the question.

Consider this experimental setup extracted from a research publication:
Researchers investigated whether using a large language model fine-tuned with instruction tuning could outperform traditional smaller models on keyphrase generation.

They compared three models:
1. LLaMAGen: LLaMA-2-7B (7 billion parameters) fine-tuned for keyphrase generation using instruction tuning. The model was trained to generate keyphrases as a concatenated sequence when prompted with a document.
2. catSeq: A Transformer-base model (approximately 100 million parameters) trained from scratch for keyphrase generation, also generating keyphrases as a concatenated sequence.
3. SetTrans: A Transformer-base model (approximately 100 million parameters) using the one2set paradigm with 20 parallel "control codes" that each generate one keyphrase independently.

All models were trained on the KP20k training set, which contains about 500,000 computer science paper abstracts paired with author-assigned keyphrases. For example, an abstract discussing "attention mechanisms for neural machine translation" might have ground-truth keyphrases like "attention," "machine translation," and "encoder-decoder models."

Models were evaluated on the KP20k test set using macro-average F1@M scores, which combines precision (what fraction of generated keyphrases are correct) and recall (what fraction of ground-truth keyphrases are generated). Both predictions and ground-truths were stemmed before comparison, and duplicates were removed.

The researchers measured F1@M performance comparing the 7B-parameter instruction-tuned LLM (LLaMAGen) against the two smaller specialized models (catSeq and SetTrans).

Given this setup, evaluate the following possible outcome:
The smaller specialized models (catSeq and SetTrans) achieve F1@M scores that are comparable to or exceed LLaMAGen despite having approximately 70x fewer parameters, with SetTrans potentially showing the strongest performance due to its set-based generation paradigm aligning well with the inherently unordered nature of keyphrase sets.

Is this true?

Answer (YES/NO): NO